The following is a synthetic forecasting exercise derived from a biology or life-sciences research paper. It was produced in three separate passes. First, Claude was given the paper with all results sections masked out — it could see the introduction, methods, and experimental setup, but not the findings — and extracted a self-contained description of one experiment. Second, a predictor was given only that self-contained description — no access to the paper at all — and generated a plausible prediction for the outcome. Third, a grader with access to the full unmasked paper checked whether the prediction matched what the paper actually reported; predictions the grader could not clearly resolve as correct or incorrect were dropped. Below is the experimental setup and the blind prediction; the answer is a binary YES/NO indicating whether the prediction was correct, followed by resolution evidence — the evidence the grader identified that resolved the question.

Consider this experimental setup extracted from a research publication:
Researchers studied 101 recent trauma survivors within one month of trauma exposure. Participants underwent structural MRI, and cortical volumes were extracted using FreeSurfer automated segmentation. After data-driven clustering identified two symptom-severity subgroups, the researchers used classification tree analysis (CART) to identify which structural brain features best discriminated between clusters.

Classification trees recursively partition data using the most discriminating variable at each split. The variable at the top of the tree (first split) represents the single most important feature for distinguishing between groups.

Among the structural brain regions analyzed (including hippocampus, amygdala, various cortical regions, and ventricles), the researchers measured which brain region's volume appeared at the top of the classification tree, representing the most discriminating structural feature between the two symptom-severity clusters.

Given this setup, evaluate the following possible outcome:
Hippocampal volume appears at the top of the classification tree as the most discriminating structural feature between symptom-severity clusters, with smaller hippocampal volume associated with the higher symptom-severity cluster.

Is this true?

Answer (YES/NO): NO